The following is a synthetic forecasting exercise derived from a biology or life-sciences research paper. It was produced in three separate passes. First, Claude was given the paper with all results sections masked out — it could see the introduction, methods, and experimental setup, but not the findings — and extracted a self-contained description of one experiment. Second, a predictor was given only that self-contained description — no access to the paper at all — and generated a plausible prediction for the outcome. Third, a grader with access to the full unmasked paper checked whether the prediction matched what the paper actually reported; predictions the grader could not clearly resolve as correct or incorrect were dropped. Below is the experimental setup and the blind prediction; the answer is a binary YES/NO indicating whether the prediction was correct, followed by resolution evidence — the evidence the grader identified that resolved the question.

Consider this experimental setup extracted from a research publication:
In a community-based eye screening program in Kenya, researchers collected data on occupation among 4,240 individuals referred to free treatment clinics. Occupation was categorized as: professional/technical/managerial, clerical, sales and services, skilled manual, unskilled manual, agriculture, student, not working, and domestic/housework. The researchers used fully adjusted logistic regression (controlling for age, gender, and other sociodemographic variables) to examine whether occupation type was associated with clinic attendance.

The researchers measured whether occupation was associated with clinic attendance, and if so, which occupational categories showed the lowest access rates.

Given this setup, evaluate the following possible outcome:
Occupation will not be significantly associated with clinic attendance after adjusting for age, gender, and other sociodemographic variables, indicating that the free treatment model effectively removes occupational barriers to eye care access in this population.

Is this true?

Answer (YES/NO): NO